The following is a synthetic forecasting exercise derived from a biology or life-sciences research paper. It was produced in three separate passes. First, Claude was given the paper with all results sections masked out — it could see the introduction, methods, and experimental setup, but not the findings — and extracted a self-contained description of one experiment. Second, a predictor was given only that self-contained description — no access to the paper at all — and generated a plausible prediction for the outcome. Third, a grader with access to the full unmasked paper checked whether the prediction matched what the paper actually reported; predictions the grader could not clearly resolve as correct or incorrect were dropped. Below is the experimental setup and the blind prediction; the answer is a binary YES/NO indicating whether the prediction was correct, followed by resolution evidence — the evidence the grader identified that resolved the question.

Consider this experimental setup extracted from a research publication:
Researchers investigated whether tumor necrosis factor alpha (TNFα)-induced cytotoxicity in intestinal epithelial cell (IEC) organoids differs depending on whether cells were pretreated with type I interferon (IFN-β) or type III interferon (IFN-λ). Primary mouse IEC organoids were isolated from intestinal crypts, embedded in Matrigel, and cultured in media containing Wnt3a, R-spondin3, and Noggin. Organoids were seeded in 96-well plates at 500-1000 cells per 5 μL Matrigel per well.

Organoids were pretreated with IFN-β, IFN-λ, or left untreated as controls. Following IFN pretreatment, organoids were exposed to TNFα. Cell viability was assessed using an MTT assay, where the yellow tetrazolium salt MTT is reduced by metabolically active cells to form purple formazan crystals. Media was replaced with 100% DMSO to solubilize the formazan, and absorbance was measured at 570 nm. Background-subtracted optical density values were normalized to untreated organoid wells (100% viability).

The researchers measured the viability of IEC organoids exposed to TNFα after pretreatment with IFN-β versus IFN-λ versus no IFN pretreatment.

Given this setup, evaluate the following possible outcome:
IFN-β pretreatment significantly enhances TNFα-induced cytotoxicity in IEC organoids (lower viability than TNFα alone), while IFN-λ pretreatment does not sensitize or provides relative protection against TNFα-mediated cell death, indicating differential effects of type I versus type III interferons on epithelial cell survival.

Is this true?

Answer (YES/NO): YES